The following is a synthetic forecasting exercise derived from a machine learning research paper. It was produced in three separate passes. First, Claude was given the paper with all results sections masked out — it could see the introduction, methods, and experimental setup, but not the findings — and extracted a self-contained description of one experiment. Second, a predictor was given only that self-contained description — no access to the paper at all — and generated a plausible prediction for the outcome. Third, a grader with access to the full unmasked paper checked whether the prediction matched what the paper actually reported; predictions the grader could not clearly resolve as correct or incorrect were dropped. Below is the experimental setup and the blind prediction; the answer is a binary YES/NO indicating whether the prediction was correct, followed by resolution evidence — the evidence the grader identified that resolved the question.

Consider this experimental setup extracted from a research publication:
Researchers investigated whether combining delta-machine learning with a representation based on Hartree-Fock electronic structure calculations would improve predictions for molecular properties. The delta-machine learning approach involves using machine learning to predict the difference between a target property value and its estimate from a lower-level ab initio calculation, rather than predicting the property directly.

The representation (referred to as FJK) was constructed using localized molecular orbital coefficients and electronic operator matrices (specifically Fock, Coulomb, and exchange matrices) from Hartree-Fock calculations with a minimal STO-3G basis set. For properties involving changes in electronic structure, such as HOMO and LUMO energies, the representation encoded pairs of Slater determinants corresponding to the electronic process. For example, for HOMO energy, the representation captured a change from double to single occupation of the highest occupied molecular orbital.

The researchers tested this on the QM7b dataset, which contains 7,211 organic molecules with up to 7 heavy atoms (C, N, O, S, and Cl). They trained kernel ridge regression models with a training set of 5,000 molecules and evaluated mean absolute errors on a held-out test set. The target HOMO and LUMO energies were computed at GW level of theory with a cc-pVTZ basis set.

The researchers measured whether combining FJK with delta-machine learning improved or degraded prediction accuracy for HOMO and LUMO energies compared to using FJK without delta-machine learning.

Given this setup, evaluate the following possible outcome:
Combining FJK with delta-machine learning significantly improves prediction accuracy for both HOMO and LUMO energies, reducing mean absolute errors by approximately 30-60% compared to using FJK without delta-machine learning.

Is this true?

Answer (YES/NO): NO